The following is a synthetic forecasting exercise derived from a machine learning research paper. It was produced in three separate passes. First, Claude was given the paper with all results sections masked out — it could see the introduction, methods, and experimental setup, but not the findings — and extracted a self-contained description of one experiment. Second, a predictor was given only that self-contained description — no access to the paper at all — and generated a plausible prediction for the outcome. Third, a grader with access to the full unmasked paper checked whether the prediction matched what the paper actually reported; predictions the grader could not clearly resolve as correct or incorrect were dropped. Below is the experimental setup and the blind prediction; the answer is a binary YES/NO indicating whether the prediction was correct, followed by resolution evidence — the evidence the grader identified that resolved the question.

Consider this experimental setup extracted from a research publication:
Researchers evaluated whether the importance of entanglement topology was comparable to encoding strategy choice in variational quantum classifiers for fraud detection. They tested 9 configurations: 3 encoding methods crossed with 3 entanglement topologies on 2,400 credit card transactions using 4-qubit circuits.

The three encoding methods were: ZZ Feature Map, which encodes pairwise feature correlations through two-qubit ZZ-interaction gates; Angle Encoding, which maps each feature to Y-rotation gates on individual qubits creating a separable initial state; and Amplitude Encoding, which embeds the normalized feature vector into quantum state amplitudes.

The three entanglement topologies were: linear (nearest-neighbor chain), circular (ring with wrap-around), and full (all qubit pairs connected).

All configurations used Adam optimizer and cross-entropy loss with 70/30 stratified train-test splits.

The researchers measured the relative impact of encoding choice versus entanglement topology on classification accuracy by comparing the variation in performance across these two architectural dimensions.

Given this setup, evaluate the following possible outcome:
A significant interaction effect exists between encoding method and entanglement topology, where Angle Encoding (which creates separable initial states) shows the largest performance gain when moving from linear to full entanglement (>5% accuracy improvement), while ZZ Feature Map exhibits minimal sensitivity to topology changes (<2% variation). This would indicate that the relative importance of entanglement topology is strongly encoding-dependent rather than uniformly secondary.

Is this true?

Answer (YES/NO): NO